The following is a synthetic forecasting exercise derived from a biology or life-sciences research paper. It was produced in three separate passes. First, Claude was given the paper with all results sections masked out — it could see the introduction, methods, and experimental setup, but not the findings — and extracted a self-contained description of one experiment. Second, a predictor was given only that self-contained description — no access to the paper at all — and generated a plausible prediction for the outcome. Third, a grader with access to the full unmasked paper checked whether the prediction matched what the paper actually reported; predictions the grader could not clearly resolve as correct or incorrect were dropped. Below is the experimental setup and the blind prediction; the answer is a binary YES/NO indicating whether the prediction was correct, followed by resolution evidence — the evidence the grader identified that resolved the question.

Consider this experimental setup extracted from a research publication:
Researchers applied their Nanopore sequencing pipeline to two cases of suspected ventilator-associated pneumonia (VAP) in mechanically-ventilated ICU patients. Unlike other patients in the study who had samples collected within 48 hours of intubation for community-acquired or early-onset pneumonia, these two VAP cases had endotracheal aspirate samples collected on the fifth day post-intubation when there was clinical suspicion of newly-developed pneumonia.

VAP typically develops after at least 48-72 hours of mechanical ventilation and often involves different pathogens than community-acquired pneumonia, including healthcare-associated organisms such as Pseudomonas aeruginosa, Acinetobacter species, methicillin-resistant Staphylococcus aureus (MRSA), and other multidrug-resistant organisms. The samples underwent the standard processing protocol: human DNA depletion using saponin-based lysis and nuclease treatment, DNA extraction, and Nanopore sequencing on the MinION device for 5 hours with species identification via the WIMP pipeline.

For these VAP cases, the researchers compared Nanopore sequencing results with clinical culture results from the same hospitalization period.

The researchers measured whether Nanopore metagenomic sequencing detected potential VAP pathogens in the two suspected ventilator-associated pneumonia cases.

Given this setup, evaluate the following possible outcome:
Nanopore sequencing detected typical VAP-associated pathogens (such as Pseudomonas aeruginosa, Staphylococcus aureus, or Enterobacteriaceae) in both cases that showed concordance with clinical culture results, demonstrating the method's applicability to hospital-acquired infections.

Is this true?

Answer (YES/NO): NO